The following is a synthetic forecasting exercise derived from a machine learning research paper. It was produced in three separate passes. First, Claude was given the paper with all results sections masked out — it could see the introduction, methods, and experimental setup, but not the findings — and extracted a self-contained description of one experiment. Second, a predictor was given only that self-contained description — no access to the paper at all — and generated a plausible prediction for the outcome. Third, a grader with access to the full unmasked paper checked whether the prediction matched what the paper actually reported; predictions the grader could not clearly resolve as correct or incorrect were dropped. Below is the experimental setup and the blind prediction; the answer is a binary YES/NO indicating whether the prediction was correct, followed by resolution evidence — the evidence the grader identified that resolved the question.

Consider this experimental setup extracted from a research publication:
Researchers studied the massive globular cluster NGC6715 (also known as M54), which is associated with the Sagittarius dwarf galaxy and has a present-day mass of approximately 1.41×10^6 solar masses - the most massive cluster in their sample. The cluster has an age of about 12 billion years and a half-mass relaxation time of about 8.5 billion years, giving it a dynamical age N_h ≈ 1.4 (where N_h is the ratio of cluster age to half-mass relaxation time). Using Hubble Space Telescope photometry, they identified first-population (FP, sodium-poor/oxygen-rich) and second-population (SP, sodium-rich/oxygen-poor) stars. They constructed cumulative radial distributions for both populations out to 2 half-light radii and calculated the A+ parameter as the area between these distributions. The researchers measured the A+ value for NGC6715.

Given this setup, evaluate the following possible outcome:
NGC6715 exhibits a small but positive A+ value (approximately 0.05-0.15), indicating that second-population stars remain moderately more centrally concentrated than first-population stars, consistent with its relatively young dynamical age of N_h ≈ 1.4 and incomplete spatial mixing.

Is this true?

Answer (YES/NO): NO